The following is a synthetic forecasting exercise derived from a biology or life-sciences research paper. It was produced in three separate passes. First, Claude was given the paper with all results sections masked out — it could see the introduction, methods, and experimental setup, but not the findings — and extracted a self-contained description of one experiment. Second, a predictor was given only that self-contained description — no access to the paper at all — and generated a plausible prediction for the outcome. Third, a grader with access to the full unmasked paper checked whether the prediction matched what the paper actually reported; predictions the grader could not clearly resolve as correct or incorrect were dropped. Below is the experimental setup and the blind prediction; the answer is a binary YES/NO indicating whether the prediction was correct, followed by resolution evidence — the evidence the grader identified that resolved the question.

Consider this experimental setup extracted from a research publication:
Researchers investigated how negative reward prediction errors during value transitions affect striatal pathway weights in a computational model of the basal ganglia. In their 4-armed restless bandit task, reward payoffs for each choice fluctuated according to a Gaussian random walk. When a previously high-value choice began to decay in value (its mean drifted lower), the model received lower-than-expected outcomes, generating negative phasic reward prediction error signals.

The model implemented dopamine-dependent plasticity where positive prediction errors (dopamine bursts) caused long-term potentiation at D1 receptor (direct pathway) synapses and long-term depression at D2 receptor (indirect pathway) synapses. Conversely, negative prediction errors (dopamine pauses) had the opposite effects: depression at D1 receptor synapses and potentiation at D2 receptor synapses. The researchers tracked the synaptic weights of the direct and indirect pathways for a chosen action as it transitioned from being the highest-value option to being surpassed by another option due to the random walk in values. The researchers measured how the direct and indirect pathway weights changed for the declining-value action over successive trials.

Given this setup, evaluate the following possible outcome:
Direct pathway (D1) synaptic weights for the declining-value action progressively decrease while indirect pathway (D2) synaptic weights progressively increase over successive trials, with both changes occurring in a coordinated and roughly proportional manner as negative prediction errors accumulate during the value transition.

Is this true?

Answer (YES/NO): NO